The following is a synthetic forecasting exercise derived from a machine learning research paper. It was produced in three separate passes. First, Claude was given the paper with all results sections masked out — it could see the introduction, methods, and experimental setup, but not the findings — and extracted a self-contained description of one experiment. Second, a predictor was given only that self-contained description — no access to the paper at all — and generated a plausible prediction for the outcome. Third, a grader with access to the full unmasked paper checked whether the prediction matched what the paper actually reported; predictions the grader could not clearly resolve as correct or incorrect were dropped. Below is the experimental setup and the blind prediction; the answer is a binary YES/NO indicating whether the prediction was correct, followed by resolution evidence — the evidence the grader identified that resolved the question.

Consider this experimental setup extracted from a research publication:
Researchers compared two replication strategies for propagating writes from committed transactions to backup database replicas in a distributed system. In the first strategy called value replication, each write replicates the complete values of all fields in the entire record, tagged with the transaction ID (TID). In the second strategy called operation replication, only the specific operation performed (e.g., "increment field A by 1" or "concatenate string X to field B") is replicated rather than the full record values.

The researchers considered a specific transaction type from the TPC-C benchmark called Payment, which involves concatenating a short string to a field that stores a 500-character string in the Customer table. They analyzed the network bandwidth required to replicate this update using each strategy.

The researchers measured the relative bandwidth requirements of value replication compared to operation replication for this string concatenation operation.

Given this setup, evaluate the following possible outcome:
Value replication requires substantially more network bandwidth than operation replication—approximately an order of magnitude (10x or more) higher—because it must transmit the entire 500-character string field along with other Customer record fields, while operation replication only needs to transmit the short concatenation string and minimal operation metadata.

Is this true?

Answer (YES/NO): YES